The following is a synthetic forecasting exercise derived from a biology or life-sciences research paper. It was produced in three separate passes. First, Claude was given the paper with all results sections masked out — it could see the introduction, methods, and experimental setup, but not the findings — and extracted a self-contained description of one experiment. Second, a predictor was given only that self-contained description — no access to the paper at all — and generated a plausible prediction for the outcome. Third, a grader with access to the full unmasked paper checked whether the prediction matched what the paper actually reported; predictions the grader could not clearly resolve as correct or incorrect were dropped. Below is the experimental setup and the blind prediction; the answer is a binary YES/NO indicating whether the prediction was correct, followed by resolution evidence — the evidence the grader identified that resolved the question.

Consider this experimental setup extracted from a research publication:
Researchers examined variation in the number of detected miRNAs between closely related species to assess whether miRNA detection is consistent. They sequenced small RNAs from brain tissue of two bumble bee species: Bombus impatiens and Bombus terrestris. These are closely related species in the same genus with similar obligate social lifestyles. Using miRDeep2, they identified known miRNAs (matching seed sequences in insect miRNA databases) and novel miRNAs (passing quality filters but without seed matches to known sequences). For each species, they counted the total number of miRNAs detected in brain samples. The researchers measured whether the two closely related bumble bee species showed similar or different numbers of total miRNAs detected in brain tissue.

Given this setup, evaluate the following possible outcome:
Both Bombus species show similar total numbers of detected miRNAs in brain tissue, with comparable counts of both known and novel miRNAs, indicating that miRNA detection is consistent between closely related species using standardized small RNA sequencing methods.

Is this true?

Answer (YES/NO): NO